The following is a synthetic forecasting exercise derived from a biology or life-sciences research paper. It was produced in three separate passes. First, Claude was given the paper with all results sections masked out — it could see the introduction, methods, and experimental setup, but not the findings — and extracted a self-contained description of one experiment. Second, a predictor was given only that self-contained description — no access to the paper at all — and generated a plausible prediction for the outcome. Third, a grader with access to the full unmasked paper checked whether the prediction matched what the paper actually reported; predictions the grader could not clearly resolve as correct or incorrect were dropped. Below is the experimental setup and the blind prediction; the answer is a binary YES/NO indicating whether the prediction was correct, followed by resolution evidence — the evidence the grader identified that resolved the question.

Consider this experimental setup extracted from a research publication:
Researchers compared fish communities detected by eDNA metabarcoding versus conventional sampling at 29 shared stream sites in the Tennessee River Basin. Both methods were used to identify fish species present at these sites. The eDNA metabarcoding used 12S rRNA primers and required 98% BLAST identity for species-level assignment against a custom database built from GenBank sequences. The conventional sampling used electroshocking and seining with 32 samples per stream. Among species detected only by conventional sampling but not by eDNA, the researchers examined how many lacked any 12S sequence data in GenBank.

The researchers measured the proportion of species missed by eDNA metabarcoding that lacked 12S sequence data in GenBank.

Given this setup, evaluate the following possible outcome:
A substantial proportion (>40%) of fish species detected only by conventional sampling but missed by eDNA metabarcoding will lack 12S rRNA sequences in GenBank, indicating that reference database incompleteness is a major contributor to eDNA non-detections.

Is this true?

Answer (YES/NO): YES